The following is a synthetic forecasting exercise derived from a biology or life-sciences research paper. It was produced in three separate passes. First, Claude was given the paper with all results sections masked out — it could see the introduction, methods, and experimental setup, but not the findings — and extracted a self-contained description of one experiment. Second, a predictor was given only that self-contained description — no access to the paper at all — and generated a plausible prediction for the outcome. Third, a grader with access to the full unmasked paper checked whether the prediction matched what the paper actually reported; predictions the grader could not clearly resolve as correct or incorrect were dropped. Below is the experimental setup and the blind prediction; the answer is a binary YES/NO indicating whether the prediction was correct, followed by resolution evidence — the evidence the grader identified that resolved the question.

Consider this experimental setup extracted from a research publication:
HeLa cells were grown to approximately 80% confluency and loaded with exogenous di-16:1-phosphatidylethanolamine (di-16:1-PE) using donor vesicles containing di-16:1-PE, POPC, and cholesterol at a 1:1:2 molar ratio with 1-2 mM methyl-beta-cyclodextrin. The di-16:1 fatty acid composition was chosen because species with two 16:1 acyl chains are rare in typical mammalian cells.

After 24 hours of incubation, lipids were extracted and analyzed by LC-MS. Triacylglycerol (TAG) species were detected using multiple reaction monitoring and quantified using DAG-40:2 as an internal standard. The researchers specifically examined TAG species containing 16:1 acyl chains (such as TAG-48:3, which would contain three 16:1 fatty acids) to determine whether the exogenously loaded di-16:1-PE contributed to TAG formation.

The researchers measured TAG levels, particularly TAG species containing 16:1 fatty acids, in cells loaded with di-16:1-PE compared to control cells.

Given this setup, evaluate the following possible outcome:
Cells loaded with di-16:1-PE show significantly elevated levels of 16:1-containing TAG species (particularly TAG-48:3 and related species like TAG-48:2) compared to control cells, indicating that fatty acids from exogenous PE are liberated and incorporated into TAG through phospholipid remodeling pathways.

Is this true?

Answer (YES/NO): NO